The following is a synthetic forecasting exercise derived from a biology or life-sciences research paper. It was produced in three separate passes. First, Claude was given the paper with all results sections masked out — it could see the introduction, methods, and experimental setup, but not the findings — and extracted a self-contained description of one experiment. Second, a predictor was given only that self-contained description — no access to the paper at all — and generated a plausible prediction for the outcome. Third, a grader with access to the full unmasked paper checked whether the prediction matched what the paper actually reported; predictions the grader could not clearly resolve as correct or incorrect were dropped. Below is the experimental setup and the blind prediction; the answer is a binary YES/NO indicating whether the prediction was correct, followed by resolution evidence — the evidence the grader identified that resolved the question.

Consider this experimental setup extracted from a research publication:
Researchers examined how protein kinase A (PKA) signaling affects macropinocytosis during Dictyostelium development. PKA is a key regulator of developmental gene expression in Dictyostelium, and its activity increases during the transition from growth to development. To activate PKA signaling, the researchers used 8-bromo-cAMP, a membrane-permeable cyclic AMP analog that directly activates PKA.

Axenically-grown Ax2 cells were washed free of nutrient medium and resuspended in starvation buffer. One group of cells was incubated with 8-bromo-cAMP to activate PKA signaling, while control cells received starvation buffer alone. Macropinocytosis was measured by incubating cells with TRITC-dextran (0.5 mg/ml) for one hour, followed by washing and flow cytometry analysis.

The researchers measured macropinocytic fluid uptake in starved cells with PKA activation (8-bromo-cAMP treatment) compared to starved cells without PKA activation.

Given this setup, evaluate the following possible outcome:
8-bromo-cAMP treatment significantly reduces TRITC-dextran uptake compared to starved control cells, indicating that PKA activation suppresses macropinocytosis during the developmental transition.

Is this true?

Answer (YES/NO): YES